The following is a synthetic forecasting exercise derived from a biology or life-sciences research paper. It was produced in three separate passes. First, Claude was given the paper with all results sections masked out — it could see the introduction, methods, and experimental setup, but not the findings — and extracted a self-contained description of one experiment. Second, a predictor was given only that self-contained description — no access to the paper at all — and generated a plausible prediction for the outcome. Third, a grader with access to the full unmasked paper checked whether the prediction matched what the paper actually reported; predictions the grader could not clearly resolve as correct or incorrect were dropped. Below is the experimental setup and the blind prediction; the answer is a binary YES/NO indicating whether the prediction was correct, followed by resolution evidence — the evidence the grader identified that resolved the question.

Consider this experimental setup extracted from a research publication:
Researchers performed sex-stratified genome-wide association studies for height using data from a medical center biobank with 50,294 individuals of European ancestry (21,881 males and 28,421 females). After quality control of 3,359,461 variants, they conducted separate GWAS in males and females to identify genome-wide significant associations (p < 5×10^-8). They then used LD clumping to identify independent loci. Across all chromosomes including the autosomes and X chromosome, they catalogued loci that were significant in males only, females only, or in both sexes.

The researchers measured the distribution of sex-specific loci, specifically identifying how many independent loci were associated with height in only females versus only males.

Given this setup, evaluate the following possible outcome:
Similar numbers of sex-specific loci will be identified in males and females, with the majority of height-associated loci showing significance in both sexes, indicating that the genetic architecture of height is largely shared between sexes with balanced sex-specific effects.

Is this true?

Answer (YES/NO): NO